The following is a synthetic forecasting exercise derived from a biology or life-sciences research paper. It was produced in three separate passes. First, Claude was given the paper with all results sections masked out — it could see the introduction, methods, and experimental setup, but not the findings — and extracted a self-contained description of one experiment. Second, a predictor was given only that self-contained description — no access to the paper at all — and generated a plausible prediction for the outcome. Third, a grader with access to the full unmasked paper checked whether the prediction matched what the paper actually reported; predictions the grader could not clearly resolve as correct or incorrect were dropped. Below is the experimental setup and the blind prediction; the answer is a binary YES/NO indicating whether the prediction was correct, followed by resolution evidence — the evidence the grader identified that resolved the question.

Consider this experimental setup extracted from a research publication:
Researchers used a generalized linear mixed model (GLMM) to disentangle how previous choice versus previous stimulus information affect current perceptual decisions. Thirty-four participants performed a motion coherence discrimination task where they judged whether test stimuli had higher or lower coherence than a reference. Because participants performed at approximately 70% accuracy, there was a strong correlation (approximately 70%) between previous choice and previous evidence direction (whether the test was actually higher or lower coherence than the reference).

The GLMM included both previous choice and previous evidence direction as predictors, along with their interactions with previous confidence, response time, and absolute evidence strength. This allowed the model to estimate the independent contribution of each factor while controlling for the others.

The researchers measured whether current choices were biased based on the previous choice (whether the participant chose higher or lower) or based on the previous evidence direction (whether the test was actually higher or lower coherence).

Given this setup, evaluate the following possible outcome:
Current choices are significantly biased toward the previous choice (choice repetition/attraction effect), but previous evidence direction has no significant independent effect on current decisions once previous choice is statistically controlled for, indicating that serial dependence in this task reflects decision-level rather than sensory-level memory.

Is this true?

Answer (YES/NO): NO